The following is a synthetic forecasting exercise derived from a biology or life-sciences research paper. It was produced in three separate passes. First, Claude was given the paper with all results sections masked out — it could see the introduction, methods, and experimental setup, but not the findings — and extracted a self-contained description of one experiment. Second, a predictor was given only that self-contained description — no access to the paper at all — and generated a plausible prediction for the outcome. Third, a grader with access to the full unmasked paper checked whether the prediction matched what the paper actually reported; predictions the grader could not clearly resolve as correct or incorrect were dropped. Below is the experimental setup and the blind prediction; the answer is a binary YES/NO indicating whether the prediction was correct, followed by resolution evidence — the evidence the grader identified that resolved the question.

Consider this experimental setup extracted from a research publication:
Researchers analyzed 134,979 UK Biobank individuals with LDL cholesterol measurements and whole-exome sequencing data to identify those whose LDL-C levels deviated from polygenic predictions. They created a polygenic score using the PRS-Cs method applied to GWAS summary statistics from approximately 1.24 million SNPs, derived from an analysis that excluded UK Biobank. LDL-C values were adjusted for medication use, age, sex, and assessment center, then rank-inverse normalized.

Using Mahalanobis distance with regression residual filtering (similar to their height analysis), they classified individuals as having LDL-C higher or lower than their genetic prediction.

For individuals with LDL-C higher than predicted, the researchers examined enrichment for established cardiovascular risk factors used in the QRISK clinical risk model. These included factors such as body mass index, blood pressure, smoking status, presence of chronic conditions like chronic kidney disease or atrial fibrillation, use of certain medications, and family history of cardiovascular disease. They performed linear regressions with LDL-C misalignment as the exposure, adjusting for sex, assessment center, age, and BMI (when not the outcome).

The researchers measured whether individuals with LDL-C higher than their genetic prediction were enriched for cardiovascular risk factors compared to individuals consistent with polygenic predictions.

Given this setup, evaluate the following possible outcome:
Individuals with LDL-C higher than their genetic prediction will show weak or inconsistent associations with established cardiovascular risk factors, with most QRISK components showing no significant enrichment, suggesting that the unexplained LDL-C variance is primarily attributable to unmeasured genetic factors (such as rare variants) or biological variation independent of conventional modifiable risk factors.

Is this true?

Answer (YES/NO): NO